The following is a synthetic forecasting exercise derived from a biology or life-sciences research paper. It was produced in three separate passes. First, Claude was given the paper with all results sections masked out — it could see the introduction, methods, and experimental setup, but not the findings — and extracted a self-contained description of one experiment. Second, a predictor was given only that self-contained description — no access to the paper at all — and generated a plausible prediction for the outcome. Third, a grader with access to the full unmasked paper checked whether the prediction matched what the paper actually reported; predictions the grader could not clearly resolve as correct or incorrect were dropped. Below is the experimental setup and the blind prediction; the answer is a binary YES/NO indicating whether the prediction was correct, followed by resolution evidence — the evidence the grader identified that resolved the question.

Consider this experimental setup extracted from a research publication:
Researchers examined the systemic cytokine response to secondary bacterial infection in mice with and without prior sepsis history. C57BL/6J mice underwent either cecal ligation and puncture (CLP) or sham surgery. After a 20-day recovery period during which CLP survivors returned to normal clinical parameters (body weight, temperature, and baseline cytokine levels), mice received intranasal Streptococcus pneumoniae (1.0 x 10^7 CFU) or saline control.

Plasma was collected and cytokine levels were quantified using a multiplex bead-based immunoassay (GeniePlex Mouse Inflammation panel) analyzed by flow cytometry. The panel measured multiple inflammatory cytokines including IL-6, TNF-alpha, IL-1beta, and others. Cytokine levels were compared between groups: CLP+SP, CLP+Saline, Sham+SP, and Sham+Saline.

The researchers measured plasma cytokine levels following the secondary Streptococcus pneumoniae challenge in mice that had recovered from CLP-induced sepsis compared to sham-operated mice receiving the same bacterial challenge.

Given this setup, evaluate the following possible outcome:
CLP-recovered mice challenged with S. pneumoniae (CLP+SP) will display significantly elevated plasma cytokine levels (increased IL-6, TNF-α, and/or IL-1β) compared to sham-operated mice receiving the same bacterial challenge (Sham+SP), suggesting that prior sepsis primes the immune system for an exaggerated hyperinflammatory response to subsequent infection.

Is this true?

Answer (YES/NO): YES